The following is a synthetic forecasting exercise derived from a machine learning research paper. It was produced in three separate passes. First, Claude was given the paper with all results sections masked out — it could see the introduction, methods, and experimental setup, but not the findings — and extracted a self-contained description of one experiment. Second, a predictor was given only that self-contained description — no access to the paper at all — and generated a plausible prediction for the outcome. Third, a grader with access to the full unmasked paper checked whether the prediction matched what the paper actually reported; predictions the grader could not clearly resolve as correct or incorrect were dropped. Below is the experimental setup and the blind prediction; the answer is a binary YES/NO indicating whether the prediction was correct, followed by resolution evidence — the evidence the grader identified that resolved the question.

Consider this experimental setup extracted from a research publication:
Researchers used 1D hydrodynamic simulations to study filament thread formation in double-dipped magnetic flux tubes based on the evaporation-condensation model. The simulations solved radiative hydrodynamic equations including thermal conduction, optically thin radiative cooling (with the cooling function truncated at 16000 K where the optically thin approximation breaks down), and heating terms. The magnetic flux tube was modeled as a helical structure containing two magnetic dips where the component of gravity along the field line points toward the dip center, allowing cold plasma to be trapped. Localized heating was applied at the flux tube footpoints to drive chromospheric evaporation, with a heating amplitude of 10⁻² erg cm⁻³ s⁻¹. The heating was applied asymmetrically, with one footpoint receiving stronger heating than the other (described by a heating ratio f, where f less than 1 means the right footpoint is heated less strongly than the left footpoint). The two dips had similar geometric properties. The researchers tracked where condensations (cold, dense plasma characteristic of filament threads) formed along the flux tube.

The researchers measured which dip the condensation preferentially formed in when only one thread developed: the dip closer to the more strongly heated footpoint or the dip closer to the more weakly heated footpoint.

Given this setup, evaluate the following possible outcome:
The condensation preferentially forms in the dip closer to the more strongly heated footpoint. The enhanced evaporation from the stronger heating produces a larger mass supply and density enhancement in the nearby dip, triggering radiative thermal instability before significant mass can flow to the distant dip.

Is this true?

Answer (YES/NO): NO